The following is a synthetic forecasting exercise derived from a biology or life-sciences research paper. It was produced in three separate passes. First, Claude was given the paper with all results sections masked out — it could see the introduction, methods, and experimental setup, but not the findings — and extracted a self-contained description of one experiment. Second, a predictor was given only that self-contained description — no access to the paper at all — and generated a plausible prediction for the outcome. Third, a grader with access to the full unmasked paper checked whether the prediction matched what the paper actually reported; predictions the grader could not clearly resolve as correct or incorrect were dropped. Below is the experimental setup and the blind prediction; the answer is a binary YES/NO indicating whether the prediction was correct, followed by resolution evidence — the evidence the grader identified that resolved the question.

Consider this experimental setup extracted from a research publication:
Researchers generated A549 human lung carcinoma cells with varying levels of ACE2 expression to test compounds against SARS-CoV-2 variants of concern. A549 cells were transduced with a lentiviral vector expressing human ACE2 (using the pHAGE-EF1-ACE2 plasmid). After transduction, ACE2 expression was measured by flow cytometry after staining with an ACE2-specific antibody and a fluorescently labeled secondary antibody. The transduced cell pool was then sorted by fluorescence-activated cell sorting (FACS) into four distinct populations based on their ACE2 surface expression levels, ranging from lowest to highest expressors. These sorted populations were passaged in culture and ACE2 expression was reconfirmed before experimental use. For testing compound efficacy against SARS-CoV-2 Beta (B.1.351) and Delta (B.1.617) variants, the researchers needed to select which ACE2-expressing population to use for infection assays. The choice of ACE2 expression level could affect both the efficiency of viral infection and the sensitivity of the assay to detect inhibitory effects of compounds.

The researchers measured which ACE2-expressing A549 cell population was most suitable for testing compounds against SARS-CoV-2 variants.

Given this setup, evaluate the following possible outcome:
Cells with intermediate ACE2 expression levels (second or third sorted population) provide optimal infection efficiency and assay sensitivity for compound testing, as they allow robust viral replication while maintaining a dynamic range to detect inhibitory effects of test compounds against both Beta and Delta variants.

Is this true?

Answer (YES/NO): NO